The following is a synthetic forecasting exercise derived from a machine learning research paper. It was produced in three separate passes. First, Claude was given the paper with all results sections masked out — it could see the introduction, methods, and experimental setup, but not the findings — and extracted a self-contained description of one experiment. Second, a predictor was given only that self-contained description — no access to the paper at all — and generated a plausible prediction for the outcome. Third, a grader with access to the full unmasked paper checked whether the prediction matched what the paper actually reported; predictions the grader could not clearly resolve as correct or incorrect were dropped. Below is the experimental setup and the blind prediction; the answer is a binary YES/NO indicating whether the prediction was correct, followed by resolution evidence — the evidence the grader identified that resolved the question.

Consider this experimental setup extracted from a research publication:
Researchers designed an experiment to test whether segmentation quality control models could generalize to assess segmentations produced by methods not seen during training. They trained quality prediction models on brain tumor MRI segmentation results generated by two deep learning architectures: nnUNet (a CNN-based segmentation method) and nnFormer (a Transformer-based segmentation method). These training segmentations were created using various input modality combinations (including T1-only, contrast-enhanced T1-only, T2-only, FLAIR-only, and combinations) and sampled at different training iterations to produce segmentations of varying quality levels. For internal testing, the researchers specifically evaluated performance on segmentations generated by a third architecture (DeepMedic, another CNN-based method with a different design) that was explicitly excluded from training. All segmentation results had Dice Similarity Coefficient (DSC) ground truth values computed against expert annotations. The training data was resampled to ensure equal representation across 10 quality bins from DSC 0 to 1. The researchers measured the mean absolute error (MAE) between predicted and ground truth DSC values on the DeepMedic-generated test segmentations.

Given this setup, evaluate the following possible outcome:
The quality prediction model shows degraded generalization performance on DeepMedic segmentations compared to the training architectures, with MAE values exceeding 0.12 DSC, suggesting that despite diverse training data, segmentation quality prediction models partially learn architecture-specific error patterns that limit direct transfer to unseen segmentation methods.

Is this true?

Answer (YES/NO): NO